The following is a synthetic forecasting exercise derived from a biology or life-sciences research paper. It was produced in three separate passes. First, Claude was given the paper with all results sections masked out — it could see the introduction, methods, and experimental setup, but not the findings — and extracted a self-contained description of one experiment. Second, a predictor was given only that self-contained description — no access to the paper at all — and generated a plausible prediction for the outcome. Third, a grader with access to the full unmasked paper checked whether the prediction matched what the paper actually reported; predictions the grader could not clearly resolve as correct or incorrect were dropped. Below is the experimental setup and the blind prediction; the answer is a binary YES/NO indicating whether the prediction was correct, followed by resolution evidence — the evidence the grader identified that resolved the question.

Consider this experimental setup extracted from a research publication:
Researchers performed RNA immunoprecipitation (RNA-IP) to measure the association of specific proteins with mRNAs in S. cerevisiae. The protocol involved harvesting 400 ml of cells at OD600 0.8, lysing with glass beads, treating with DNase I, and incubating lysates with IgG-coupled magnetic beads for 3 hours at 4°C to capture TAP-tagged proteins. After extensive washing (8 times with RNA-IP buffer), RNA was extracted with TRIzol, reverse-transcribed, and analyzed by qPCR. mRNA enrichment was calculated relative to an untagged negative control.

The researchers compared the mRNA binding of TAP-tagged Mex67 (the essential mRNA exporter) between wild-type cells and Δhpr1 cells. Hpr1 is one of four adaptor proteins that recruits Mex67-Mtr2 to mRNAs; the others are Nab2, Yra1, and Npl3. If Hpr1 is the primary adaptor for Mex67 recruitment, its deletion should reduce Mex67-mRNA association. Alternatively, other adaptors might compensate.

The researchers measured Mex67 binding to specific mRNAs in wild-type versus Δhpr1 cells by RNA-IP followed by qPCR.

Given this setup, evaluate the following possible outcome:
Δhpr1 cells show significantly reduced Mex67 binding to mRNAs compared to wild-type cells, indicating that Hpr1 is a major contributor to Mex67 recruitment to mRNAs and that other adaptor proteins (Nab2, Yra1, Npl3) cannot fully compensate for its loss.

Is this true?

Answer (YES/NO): NO